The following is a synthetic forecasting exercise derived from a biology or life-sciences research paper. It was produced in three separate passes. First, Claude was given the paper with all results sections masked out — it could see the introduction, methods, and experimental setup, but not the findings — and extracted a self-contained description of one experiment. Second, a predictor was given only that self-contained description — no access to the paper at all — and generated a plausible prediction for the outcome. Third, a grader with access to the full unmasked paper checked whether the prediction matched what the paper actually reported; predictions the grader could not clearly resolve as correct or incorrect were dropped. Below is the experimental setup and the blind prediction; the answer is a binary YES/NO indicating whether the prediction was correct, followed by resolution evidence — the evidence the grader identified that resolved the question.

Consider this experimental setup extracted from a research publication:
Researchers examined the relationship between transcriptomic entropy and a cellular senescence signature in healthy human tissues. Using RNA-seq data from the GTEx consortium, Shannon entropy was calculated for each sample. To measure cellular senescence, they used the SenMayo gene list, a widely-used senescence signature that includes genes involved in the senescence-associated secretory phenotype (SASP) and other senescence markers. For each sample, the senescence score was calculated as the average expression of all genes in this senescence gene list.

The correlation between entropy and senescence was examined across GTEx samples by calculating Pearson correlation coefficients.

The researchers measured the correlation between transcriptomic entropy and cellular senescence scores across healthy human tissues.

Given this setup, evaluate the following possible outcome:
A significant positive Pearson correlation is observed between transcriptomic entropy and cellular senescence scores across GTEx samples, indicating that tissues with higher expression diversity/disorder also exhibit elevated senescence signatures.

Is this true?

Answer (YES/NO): YES